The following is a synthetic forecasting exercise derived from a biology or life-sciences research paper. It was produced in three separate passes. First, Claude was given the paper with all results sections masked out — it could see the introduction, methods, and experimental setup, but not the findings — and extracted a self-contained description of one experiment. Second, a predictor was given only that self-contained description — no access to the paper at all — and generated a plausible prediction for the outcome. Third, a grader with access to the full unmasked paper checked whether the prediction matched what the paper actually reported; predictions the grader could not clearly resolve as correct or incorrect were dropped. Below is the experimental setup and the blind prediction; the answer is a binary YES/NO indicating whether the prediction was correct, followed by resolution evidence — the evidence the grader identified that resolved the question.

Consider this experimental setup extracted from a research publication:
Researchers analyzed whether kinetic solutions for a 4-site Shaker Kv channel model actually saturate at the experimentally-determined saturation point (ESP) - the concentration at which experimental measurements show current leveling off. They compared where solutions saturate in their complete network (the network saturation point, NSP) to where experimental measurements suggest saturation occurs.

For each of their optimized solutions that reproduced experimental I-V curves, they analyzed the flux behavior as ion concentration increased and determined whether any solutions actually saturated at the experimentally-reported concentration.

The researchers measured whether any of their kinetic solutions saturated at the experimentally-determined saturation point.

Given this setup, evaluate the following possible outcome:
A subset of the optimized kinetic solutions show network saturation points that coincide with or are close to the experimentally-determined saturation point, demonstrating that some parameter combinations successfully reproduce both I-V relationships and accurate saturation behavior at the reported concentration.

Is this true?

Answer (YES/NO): NO